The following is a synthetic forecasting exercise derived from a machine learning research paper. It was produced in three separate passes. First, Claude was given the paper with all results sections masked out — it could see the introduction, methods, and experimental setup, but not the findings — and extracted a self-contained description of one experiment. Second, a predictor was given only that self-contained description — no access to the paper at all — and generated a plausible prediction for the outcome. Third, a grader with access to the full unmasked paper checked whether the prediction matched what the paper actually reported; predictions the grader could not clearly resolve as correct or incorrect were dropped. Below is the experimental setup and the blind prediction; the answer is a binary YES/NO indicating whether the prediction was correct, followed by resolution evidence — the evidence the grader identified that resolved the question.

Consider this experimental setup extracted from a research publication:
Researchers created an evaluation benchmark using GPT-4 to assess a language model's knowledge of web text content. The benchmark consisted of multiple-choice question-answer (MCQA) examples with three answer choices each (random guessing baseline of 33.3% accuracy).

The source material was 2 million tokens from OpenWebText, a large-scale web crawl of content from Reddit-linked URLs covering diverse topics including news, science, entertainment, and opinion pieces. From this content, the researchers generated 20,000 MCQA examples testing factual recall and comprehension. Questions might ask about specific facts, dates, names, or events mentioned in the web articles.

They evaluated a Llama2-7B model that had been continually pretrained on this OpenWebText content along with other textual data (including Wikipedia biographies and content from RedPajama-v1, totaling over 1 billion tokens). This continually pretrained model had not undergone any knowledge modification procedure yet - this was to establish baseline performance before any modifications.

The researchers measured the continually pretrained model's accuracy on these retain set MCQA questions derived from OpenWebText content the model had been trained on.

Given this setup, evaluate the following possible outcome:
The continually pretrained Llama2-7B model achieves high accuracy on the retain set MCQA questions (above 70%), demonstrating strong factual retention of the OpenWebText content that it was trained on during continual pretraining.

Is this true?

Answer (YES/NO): NO